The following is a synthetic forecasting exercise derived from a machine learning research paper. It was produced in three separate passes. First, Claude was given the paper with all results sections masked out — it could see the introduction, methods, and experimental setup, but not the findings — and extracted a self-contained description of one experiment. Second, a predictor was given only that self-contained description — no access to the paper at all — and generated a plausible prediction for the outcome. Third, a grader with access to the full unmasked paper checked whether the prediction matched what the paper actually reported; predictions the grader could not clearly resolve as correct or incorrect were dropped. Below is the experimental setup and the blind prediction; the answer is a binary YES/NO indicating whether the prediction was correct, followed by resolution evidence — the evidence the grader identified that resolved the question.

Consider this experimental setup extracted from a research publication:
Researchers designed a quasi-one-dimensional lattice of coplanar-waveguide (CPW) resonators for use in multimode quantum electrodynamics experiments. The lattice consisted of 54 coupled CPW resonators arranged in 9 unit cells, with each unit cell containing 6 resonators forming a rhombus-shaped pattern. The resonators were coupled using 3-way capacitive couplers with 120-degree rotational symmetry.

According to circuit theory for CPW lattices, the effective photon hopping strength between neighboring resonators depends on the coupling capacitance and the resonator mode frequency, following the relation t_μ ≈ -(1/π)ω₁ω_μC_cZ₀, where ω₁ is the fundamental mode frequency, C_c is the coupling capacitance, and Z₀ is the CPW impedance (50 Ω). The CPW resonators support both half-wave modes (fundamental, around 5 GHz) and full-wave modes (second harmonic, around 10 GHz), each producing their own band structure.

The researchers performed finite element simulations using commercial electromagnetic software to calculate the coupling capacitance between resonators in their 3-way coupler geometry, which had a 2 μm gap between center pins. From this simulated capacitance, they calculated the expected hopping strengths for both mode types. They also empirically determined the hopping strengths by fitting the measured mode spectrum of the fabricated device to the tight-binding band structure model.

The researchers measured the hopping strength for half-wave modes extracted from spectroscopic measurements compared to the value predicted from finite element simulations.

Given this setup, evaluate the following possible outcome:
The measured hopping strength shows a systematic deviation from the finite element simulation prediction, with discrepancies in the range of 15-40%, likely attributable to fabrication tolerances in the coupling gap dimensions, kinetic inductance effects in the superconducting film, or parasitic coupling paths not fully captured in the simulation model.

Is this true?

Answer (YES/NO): NO